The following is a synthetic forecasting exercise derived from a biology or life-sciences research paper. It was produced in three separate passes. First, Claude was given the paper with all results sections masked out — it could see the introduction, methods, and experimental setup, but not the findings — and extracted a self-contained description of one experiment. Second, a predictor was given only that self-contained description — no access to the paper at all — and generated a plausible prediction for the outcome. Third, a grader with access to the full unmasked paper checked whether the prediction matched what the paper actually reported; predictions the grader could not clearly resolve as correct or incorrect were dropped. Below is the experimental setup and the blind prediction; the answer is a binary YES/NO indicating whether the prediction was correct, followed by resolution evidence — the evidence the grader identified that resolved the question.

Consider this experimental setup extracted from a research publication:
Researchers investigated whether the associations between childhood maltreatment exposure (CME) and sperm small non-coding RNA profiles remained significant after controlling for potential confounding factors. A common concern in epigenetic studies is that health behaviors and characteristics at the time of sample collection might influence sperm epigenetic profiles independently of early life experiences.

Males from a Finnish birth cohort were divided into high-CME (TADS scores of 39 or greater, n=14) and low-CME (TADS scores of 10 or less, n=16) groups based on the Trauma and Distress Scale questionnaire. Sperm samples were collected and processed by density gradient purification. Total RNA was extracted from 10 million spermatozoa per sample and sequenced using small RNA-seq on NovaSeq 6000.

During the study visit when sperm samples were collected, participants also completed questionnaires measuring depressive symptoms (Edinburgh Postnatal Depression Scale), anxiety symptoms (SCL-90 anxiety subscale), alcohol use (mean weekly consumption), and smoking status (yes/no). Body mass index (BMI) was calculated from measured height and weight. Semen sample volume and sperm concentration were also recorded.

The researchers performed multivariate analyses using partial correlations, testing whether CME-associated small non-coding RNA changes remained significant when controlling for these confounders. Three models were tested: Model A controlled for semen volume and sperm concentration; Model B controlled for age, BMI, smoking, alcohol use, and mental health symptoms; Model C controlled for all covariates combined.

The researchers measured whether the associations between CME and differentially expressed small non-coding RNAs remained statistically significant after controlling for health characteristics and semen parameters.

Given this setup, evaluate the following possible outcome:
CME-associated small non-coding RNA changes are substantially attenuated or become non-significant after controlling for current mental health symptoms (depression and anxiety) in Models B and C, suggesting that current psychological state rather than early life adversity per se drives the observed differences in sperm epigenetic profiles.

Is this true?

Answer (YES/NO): NO